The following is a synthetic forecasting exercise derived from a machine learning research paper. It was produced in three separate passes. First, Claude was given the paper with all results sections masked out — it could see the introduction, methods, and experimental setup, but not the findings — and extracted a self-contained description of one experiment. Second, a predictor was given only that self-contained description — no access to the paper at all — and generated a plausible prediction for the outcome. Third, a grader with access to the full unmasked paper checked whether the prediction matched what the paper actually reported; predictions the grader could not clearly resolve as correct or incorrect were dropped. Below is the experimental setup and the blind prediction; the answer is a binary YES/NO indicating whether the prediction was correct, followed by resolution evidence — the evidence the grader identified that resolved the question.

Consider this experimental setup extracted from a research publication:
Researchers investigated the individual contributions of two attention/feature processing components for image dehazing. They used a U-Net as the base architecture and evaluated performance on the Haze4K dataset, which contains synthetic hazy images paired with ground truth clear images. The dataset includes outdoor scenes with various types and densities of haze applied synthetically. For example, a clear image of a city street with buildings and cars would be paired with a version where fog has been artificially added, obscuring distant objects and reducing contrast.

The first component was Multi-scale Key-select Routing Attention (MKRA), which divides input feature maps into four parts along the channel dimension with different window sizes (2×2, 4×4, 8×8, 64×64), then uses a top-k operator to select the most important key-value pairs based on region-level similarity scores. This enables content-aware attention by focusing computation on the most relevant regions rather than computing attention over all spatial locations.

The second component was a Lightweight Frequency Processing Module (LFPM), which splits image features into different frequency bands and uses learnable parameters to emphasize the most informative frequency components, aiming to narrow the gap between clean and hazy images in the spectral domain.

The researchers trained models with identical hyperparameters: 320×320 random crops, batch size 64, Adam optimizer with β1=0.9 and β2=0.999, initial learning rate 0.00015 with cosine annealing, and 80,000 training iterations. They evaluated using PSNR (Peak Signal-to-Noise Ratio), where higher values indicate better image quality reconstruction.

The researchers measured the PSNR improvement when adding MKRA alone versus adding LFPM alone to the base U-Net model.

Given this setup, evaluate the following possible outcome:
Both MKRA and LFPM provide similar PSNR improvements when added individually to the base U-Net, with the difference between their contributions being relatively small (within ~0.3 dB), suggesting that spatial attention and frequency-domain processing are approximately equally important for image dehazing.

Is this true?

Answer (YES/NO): NO